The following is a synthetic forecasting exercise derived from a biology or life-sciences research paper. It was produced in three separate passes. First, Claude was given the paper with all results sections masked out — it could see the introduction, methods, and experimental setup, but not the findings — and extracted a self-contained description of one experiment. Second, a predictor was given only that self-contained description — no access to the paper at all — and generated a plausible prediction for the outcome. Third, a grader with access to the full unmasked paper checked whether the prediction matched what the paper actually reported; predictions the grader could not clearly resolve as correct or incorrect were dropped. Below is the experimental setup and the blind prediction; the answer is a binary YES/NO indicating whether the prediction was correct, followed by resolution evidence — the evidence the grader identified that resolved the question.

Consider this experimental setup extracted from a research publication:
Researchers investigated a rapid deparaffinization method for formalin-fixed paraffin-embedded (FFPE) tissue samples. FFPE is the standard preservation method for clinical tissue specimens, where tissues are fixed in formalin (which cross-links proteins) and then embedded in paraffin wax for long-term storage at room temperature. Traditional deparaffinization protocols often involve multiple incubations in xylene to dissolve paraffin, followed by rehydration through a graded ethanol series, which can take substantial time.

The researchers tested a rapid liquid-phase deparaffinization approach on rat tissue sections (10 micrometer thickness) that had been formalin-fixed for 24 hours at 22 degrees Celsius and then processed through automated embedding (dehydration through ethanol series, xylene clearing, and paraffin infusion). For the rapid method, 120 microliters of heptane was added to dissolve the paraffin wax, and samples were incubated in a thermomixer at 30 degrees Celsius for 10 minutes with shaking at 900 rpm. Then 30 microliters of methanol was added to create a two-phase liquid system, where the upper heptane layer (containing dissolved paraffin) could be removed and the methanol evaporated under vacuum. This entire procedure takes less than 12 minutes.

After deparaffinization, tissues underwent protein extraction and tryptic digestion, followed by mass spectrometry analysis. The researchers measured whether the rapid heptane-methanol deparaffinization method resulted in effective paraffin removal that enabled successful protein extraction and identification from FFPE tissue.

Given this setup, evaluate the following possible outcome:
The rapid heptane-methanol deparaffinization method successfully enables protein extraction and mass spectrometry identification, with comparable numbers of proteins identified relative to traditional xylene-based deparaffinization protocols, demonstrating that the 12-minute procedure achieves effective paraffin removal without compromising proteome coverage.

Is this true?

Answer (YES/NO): NO